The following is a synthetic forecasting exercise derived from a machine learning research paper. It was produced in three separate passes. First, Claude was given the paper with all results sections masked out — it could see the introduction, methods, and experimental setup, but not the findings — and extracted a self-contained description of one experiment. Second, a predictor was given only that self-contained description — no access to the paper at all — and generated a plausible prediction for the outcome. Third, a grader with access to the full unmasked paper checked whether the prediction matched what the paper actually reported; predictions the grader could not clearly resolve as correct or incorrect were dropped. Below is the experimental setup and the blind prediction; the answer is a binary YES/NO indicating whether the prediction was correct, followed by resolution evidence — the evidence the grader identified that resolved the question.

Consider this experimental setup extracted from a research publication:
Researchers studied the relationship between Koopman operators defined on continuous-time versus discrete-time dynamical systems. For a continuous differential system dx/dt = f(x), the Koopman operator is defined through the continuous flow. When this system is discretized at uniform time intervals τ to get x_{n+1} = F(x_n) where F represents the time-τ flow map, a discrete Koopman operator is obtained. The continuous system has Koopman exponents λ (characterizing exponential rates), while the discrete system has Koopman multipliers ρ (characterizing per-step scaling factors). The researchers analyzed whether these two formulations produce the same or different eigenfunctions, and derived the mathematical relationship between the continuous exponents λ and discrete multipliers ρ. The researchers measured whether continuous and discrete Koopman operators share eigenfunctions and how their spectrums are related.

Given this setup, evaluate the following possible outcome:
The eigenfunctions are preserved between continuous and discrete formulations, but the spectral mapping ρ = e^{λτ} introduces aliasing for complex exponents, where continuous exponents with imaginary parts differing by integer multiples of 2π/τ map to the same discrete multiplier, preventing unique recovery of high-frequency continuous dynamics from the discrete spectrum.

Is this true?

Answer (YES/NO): NO